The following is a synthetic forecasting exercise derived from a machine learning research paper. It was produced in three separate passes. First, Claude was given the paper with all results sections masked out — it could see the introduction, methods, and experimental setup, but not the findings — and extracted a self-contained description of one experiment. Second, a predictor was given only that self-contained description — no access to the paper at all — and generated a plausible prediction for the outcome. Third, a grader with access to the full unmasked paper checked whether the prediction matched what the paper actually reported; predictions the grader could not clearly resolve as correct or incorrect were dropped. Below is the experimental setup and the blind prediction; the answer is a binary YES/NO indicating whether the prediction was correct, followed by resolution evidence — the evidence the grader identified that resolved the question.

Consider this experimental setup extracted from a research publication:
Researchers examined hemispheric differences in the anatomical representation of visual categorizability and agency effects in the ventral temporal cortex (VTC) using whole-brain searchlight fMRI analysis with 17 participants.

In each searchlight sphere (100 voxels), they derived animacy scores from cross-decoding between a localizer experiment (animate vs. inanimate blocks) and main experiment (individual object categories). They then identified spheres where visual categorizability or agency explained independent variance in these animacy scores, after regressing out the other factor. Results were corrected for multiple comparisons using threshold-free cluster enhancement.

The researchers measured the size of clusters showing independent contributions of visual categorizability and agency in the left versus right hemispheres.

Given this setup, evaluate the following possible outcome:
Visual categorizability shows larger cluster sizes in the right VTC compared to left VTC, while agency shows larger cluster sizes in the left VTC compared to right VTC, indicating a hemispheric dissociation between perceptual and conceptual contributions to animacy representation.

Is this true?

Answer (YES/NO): NO